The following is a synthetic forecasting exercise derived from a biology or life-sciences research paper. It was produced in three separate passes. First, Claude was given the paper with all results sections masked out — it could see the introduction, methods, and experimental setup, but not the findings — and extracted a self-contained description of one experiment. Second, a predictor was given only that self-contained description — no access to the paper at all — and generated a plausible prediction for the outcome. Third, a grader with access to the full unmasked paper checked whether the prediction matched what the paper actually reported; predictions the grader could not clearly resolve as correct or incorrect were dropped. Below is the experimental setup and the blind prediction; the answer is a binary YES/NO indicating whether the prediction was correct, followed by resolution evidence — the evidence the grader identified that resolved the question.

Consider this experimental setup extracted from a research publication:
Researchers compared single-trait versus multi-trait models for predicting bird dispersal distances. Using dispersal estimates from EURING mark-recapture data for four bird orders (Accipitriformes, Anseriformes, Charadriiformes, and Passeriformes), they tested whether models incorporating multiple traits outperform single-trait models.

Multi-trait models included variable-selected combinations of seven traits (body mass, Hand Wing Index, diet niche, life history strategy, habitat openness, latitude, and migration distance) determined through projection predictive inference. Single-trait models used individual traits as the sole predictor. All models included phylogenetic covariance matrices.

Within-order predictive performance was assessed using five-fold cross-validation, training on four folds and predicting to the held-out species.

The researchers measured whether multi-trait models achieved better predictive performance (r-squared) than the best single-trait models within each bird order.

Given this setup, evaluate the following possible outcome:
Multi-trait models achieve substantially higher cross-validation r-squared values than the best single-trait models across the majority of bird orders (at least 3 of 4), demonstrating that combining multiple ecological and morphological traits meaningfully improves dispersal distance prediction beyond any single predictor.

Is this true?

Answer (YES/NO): NO